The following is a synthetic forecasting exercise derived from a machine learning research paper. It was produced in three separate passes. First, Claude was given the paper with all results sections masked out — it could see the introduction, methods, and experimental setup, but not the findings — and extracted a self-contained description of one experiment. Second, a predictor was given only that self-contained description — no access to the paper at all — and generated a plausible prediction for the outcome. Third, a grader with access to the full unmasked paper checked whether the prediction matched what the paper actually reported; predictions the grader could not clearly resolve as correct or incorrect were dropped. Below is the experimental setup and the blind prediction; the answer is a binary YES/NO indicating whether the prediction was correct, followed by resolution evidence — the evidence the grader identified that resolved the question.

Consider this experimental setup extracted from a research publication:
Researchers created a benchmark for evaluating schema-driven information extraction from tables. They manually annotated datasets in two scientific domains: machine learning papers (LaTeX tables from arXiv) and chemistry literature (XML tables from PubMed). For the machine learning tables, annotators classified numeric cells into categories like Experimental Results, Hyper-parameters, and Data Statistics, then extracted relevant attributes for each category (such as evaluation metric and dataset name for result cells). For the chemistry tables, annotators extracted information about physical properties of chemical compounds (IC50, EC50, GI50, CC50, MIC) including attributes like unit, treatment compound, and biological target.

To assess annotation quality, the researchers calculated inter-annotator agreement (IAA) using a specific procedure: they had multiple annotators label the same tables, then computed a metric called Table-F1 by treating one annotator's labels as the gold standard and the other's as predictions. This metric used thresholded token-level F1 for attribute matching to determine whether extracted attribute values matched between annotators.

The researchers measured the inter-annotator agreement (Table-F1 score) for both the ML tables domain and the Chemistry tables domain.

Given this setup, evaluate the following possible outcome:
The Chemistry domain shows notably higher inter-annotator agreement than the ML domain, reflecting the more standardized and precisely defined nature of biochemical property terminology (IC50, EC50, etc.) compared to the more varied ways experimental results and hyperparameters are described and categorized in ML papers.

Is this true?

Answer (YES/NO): NO